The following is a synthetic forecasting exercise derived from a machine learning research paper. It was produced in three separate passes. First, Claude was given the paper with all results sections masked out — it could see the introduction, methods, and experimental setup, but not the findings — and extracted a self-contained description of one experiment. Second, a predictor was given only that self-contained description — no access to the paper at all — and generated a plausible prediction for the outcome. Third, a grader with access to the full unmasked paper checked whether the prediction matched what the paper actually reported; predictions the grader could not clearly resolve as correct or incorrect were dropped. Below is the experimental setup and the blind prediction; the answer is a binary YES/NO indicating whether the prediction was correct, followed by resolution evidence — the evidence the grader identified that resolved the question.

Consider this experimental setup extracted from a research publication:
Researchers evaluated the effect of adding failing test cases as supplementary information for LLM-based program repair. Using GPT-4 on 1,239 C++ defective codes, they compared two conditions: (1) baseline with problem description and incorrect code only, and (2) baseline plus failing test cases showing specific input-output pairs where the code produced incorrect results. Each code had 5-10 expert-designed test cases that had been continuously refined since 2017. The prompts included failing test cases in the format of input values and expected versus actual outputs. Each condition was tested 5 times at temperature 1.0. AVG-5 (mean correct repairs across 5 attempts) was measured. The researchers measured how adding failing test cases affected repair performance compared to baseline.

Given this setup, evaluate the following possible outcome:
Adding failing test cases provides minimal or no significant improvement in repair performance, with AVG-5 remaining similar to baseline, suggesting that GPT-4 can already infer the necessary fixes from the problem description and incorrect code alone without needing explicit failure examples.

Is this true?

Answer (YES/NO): NO